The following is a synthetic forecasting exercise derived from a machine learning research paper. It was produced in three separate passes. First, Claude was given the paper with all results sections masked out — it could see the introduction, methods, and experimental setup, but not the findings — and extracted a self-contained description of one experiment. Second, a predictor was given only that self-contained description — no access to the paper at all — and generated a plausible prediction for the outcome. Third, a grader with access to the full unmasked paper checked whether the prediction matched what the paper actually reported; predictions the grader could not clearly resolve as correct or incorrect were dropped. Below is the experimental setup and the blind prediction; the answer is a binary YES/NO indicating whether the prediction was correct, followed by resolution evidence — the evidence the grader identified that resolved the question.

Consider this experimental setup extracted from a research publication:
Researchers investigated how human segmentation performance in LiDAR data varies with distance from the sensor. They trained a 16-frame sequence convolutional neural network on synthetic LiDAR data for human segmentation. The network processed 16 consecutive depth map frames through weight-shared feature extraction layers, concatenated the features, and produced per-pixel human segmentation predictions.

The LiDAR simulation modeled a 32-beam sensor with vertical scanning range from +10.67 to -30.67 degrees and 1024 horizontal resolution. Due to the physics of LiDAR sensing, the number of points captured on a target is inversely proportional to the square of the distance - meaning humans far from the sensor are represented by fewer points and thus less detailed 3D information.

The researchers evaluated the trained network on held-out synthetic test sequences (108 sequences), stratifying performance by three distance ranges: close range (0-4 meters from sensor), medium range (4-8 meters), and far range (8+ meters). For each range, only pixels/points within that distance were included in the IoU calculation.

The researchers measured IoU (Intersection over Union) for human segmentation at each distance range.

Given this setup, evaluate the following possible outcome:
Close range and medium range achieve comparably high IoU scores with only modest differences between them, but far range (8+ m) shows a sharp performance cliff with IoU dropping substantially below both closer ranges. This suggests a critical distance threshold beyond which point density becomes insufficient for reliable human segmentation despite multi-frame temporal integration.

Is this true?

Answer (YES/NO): NO